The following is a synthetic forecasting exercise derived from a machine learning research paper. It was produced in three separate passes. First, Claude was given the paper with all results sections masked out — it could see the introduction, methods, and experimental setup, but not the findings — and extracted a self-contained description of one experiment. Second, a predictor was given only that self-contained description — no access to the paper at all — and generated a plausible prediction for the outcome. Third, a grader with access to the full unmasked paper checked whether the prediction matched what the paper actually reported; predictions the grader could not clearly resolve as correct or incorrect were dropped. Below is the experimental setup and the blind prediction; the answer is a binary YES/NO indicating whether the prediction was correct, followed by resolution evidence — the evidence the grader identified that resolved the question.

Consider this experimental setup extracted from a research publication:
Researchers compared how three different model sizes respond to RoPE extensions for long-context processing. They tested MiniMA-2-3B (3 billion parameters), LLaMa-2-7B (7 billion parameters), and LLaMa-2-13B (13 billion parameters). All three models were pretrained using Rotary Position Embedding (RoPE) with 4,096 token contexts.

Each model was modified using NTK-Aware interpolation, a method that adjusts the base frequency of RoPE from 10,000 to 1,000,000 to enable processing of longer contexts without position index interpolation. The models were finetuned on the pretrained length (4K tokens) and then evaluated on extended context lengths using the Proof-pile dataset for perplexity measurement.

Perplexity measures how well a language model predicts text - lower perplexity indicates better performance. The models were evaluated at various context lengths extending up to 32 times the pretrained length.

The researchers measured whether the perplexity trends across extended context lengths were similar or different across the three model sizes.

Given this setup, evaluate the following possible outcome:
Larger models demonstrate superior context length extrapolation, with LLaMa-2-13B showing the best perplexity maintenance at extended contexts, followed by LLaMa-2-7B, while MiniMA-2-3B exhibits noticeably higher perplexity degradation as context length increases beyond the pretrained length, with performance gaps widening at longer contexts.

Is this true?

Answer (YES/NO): NO